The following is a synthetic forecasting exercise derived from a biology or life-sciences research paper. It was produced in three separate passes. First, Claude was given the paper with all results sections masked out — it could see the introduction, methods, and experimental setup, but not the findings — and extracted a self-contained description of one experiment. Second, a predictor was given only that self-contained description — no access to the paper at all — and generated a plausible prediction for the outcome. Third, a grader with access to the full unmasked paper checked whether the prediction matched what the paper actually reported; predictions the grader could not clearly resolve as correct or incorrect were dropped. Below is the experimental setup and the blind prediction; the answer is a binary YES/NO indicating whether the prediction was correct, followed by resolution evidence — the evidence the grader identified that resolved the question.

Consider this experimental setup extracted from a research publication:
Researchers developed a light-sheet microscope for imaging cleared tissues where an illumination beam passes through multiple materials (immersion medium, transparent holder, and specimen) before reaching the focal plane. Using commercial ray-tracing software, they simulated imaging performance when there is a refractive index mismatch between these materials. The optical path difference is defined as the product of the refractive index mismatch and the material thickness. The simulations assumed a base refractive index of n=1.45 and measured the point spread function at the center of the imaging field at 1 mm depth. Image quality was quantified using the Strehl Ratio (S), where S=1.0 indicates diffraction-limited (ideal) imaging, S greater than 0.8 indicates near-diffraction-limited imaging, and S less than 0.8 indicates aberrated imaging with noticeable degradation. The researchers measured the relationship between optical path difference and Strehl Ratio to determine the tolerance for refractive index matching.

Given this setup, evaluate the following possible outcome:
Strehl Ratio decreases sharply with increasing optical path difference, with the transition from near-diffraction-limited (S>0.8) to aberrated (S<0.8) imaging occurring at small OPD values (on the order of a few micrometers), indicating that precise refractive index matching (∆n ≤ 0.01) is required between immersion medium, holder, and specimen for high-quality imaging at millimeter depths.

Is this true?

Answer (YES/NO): YES